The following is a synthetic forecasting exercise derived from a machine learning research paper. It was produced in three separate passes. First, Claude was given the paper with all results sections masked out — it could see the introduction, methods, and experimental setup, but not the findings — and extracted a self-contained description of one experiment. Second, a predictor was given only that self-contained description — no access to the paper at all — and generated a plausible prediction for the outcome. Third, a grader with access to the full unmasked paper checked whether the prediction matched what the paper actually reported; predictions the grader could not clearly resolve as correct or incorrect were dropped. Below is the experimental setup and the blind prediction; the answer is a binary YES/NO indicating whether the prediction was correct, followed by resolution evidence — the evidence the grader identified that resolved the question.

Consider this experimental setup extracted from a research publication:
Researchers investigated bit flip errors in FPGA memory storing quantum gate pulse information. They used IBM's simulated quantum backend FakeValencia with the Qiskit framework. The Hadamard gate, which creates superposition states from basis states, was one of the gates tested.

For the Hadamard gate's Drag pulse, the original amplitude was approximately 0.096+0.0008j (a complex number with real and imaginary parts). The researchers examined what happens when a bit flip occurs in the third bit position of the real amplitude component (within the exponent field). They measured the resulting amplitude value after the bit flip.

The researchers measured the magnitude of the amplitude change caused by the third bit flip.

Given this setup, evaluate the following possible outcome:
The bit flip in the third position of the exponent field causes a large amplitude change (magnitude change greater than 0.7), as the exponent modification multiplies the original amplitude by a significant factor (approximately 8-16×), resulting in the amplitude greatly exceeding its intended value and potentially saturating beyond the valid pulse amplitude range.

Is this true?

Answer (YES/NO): NO